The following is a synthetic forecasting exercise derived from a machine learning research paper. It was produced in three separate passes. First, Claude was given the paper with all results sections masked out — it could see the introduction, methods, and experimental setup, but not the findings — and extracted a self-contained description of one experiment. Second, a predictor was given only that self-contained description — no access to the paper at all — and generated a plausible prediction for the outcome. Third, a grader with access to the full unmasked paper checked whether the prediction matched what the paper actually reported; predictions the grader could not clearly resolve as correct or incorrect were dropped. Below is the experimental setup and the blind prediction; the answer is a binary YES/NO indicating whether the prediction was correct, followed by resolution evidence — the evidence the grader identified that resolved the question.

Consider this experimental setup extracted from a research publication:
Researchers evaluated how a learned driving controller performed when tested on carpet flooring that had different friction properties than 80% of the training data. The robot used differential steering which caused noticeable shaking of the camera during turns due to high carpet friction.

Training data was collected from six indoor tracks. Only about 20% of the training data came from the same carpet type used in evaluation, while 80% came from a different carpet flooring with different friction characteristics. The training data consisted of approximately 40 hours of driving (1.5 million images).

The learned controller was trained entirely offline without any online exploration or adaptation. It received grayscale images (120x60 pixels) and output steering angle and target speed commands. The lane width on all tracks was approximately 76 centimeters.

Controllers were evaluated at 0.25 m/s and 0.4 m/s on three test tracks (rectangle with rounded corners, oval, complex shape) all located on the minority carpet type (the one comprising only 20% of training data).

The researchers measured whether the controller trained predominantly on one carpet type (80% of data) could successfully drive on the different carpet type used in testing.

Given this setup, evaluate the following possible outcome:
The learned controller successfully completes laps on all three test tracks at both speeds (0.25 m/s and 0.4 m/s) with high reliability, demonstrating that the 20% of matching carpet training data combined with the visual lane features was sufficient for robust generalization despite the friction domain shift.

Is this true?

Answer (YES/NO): YES